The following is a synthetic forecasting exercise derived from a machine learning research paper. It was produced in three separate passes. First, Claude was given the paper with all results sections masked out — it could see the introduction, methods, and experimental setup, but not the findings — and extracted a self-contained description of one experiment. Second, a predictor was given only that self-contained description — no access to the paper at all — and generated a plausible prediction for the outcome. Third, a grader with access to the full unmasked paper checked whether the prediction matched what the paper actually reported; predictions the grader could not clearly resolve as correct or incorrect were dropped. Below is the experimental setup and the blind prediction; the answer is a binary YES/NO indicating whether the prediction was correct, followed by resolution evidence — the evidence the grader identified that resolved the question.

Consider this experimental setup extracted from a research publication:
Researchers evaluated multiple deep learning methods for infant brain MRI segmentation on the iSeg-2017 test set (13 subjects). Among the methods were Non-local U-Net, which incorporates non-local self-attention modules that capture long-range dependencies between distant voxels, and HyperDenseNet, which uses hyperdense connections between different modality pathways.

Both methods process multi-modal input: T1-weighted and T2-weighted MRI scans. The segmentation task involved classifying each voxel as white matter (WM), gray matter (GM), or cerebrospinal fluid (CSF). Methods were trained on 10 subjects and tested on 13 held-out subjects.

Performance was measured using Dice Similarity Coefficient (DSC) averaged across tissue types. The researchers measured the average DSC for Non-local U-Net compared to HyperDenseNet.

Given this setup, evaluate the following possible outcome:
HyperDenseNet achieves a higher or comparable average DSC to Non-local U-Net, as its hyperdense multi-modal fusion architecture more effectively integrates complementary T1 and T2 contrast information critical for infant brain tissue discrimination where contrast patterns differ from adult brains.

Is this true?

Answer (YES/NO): YES